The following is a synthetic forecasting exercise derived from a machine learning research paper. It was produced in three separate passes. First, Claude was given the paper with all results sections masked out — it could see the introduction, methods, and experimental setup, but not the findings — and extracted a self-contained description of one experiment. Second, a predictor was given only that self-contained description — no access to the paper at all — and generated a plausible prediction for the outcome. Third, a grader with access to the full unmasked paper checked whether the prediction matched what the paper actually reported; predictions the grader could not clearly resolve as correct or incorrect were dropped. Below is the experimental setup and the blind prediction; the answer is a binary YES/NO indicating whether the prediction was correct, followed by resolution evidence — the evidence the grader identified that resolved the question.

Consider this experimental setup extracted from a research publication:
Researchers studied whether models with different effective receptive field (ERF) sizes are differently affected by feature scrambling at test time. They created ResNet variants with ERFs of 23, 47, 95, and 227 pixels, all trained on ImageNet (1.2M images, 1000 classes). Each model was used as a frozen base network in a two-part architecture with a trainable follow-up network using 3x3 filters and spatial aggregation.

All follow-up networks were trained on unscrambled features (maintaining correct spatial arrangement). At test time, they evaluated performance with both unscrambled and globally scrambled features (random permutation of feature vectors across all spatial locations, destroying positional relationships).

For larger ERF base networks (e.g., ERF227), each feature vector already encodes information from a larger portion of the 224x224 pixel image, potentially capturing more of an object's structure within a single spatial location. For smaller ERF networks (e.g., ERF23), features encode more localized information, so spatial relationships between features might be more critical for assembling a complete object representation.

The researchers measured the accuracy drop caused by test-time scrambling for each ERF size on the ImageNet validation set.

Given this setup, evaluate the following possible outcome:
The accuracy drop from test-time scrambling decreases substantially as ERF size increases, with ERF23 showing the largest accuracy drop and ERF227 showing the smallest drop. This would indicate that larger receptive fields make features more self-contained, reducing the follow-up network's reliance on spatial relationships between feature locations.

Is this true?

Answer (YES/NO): YES